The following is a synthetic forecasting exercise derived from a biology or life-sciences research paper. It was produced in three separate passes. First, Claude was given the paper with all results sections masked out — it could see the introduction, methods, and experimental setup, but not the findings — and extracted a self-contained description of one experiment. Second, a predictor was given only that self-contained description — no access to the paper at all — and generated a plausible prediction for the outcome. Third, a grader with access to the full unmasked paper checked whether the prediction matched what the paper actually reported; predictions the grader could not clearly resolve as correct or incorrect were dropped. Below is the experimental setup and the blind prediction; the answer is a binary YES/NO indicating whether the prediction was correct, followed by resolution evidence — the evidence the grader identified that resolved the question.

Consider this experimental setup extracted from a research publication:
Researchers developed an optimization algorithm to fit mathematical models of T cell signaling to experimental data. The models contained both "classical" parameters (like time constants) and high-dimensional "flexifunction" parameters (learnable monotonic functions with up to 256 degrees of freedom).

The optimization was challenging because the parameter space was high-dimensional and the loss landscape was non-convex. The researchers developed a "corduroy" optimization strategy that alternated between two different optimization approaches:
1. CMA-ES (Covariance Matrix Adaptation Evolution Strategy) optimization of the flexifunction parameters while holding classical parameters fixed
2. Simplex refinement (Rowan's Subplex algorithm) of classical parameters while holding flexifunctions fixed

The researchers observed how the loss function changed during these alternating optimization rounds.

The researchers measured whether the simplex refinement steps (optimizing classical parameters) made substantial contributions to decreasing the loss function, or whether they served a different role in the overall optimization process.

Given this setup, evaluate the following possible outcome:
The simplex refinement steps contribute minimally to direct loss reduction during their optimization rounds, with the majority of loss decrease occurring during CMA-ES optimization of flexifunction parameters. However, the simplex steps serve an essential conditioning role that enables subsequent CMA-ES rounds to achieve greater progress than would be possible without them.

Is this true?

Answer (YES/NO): YES